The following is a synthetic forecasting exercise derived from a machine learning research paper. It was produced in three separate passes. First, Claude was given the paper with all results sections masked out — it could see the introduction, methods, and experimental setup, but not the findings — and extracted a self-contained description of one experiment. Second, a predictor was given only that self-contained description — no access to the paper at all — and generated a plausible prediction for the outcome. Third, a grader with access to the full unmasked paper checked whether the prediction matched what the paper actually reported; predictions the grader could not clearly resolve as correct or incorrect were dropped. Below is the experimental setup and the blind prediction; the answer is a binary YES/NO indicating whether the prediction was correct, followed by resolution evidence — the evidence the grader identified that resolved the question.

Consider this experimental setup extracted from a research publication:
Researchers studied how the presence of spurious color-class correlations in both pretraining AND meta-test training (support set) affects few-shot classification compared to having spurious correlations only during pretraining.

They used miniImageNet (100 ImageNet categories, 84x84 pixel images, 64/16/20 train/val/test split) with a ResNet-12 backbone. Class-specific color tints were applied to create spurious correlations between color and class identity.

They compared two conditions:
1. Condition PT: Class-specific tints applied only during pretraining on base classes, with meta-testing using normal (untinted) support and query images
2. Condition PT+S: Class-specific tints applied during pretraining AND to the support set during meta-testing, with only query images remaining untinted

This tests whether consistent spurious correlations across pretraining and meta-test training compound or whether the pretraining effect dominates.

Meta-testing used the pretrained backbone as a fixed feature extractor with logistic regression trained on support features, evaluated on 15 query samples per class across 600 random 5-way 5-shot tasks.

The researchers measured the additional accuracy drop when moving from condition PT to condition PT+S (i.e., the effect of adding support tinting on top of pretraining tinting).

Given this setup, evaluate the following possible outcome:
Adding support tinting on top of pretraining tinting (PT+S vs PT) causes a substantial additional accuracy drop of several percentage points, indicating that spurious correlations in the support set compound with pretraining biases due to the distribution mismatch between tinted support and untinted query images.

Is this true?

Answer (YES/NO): YES